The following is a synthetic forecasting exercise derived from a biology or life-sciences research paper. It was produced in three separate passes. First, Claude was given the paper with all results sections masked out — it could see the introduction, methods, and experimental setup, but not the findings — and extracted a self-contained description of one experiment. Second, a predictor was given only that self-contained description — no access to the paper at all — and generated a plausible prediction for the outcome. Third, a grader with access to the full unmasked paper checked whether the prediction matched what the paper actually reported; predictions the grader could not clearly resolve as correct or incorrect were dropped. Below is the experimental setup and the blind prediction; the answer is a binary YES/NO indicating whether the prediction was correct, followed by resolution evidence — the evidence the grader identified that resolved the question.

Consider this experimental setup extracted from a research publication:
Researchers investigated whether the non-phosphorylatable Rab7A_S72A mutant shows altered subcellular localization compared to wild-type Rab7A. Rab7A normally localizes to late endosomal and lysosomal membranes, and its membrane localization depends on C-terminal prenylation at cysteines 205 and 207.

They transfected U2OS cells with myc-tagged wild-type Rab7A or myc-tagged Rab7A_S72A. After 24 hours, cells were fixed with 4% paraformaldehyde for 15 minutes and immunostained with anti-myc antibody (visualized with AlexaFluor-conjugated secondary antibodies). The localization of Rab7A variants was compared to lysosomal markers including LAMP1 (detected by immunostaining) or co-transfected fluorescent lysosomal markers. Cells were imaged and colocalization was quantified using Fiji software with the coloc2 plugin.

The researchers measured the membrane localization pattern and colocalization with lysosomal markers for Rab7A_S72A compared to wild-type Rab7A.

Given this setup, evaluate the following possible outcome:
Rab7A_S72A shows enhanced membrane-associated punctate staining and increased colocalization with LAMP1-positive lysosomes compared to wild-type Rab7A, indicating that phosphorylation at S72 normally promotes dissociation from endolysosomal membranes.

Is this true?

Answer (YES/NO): NO